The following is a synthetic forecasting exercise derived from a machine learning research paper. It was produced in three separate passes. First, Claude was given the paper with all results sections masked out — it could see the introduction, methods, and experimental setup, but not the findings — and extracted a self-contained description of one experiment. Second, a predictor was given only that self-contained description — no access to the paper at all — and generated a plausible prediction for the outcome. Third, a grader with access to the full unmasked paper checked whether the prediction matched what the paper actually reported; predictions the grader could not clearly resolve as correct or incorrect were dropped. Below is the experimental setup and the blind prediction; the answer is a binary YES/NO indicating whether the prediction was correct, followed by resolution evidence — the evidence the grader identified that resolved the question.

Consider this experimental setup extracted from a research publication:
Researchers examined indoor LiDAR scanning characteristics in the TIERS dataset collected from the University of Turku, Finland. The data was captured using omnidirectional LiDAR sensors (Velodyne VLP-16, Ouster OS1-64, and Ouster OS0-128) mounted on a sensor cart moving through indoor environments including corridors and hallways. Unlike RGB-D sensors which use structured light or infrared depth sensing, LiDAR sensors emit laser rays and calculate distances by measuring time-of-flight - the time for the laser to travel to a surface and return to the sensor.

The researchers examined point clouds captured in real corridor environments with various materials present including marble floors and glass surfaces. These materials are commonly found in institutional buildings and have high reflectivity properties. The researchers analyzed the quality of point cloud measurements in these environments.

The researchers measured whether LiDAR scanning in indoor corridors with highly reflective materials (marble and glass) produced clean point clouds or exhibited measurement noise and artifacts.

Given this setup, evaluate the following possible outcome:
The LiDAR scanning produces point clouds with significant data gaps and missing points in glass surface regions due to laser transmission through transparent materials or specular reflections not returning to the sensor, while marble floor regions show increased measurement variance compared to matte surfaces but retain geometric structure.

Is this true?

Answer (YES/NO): NO